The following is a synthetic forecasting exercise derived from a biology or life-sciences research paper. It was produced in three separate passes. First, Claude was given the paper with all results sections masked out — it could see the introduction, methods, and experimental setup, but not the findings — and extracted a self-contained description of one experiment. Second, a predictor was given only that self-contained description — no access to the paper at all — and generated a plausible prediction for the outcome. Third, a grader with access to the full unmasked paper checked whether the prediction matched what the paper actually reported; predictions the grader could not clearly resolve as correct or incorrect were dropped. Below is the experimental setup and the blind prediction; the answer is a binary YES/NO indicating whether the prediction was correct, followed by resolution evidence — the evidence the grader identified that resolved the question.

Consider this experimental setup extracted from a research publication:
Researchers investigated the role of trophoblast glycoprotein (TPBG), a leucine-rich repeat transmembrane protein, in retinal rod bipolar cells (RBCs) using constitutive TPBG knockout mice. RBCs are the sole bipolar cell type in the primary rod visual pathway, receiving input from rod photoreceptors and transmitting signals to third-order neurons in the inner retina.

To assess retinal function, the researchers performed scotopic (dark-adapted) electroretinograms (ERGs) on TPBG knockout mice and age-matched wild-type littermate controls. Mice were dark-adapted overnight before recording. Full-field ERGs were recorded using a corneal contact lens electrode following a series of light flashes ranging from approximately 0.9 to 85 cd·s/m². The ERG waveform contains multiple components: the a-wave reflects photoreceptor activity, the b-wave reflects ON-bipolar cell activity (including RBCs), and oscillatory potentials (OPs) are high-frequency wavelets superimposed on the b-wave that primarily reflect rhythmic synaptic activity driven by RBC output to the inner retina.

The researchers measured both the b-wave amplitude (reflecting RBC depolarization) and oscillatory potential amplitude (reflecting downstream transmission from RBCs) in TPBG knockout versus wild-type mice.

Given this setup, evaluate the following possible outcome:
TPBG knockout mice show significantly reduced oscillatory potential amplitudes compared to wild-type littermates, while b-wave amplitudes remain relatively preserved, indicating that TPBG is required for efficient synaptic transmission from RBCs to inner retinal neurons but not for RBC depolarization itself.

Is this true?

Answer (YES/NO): NO